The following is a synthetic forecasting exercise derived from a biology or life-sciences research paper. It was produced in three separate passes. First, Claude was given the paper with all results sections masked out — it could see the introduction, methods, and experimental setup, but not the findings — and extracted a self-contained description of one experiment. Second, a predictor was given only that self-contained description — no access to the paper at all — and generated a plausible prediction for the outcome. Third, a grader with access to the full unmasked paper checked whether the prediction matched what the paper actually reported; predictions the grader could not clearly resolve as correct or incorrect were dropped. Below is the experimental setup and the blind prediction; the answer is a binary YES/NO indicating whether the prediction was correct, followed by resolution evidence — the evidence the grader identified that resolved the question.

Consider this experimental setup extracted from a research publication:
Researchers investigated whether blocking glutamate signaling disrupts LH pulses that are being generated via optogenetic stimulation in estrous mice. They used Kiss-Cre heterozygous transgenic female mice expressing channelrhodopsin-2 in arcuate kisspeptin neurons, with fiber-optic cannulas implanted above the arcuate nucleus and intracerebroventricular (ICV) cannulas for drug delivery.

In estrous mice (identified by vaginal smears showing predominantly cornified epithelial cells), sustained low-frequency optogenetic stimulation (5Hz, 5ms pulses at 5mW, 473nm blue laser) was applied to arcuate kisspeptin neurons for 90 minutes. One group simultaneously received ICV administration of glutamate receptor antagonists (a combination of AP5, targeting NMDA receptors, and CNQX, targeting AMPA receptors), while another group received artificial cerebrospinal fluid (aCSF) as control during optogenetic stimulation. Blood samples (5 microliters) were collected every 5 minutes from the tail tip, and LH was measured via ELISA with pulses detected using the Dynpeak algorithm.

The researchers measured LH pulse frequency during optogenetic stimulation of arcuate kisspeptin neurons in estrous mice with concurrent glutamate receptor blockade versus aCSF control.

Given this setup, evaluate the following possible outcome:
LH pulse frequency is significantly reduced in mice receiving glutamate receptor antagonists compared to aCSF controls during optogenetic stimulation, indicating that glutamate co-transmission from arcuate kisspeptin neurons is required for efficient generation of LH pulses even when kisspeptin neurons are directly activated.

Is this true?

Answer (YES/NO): YES